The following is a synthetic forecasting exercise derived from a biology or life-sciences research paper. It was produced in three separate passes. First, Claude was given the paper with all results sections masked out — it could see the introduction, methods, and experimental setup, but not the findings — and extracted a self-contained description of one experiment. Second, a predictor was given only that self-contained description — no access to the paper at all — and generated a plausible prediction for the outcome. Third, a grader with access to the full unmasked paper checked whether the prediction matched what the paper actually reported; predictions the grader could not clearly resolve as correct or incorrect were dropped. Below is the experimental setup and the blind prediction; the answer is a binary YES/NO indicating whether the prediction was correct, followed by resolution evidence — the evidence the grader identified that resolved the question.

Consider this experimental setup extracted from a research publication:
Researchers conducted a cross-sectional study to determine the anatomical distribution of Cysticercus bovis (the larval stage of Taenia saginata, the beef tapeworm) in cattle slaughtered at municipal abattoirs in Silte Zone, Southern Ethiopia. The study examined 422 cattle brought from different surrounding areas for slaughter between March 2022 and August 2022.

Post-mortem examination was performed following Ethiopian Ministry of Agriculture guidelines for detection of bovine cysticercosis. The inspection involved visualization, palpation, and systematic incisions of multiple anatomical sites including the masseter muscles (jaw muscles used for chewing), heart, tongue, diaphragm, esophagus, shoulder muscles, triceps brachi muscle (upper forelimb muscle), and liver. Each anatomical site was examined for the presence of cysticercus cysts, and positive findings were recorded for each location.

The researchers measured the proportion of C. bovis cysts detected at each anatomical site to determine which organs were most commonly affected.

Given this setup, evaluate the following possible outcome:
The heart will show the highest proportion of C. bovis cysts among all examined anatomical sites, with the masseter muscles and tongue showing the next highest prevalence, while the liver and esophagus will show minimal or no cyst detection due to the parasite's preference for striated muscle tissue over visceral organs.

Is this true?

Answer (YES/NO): NO